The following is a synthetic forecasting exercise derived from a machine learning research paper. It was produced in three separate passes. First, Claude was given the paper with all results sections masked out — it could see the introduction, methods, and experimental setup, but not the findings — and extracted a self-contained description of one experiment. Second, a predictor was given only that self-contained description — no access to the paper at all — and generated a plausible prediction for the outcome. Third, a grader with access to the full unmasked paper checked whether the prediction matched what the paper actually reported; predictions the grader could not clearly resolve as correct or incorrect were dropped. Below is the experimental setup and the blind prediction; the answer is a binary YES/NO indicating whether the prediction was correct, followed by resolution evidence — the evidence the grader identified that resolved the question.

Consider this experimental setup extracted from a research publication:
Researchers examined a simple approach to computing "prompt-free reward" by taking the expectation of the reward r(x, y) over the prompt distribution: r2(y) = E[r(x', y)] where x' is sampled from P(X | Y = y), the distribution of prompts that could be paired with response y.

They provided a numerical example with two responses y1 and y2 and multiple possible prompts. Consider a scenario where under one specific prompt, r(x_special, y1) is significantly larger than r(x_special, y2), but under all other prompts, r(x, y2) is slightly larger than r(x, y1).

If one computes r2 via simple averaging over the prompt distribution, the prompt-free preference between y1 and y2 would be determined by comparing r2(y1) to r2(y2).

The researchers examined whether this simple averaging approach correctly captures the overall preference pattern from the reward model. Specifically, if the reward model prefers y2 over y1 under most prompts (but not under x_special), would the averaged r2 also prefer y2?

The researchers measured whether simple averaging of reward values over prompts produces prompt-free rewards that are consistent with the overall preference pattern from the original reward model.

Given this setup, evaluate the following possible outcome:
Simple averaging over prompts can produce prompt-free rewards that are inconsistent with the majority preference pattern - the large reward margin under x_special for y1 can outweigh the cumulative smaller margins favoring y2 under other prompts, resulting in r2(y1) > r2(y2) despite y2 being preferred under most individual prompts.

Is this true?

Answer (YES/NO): YES